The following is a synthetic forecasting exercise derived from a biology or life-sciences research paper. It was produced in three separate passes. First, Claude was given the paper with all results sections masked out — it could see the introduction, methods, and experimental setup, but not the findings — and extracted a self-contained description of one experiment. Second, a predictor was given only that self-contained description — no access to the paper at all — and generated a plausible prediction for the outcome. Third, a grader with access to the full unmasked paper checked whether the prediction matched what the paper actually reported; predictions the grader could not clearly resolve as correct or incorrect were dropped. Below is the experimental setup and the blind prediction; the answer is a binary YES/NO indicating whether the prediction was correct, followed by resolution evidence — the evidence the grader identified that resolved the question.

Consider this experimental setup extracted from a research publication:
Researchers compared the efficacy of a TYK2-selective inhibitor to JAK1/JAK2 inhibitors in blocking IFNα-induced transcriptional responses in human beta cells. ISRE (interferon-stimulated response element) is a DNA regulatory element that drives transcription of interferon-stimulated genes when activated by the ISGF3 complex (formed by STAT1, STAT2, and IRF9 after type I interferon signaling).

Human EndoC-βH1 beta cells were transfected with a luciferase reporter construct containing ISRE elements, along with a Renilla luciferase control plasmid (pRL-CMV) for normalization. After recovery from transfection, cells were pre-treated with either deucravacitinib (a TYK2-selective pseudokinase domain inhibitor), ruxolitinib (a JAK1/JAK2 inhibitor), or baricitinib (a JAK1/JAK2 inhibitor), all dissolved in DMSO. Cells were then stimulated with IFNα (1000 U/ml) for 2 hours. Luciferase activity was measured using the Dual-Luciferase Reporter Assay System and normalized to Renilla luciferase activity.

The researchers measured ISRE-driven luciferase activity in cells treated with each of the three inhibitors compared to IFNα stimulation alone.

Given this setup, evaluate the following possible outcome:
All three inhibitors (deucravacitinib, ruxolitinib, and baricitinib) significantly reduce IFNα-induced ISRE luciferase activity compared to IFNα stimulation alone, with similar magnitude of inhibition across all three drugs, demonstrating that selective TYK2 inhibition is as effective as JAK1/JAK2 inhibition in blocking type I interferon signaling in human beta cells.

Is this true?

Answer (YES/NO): NO